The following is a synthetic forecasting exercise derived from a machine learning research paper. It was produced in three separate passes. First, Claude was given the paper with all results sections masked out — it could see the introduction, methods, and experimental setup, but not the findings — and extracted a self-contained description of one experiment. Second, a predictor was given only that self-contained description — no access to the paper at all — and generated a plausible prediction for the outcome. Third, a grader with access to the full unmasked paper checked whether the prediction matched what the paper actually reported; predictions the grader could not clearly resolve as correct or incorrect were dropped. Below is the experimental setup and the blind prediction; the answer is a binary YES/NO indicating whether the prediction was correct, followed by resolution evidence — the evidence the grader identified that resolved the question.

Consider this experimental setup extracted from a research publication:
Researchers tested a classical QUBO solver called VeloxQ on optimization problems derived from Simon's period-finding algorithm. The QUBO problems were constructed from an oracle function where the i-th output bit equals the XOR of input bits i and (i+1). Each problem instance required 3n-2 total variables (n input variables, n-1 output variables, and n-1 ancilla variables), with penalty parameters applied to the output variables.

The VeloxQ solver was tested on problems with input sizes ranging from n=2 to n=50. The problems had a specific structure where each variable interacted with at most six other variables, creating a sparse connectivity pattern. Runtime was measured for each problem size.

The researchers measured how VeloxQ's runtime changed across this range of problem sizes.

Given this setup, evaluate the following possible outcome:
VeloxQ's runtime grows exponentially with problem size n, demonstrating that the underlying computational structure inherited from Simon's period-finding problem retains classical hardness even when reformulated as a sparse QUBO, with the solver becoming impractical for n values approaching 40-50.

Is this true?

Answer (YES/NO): NO